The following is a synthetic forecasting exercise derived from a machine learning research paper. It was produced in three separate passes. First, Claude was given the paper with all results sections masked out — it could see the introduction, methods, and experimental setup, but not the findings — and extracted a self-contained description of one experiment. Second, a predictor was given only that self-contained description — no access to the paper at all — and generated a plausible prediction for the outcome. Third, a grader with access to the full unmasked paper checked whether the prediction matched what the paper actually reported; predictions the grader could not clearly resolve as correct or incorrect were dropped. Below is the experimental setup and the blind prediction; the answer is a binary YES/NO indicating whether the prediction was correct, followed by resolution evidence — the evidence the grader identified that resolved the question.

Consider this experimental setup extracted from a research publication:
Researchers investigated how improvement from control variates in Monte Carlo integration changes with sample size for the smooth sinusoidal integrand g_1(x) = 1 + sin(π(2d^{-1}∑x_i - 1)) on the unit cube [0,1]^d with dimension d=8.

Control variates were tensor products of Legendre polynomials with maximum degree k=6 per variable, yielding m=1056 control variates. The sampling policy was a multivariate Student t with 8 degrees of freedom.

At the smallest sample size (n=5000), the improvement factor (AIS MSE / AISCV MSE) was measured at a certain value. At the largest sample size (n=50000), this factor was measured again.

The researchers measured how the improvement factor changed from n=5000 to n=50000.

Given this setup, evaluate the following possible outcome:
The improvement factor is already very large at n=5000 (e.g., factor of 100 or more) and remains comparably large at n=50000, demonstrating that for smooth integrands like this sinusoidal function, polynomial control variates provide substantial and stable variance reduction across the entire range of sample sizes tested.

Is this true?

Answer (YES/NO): NO